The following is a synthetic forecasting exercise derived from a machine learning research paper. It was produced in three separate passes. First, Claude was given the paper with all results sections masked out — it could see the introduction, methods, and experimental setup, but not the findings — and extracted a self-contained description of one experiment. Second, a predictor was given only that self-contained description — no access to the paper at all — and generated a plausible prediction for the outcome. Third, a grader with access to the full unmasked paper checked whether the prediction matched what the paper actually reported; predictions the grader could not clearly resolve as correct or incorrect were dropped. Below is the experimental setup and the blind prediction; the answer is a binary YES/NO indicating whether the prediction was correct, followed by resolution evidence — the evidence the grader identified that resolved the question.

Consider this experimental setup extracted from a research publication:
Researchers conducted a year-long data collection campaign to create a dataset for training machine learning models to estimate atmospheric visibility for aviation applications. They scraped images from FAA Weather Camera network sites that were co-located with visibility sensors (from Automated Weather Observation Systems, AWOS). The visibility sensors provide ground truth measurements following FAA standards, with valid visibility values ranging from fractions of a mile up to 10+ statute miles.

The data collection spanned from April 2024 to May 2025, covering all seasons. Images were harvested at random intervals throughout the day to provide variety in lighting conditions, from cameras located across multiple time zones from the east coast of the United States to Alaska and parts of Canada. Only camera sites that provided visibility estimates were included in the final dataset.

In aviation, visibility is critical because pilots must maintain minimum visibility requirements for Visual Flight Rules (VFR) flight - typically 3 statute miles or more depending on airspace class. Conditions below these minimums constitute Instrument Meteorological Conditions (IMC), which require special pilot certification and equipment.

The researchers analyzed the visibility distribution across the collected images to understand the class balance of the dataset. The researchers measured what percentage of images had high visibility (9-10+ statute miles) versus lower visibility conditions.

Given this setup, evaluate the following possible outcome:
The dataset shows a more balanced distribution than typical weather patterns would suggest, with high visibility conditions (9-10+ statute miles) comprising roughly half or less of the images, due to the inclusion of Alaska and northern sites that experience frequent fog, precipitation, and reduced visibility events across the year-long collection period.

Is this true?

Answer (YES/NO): NO